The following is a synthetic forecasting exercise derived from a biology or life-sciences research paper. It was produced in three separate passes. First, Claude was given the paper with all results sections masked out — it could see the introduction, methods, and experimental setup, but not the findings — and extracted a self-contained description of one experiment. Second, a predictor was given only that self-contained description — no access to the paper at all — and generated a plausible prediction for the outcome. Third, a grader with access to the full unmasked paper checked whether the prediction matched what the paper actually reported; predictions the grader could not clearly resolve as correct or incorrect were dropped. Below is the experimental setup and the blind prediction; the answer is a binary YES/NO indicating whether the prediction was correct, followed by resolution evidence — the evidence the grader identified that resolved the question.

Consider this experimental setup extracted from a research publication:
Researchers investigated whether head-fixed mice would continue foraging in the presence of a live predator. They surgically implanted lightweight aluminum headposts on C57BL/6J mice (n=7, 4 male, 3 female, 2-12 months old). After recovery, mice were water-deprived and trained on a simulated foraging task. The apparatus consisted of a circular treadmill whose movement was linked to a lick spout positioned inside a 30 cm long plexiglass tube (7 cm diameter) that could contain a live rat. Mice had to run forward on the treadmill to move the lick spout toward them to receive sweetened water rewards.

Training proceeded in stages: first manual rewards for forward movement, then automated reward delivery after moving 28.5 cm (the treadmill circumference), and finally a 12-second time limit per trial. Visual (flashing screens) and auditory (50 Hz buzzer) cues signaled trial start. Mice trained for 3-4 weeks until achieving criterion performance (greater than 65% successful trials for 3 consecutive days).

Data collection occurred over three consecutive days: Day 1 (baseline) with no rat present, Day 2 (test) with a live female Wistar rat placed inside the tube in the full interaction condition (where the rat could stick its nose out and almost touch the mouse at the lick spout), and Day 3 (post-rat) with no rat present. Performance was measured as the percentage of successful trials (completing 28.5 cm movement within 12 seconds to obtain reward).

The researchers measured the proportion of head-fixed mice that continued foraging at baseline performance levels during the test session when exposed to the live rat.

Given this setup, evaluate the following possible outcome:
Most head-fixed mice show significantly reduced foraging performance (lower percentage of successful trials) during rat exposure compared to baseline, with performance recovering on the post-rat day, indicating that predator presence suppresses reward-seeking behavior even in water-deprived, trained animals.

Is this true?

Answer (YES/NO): NO